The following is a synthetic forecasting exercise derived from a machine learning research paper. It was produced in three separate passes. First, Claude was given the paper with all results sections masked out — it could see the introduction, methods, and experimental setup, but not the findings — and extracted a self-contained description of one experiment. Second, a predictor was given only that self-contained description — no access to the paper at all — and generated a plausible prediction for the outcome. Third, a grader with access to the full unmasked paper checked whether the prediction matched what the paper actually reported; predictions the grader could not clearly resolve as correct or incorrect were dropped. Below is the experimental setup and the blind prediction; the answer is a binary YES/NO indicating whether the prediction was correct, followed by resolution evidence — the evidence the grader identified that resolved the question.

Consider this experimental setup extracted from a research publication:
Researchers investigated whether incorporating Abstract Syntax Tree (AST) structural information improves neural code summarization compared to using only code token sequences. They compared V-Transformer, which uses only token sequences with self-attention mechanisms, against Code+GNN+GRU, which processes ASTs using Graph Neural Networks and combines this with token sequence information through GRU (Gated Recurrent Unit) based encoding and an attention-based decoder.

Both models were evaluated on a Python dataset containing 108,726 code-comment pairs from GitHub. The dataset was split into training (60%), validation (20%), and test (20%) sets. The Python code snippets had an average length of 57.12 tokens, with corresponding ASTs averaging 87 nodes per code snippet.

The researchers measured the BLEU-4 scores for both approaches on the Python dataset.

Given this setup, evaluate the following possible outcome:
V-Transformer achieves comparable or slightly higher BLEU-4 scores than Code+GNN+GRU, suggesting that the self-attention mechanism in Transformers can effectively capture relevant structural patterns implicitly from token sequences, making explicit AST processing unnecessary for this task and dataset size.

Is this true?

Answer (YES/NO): NO